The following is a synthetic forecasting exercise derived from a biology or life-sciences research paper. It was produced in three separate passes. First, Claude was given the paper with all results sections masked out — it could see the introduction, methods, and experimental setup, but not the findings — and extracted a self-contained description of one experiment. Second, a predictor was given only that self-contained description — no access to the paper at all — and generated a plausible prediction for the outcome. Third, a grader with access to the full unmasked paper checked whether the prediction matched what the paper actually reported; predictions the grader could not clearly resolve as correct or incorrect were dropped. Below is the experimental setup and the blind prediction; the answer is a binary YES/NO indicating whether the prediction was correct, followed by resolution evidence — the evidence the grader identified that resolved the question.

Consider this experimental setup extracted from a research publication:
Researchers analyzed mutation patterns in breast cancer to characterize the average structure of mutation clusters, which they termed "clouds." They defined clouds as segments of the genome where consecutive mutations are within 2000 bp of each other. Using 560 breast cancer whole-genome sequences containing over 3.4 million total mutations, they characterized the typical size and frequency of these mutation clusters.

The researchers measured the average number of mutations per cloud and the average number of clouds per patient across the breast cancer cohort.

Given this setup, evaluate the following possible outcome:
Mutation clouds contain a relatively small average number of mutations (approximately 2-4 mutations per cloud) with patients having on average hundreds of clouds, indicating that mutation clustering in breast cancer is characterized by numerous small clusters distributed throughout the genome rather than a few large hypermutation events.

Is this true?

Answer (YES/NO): YES